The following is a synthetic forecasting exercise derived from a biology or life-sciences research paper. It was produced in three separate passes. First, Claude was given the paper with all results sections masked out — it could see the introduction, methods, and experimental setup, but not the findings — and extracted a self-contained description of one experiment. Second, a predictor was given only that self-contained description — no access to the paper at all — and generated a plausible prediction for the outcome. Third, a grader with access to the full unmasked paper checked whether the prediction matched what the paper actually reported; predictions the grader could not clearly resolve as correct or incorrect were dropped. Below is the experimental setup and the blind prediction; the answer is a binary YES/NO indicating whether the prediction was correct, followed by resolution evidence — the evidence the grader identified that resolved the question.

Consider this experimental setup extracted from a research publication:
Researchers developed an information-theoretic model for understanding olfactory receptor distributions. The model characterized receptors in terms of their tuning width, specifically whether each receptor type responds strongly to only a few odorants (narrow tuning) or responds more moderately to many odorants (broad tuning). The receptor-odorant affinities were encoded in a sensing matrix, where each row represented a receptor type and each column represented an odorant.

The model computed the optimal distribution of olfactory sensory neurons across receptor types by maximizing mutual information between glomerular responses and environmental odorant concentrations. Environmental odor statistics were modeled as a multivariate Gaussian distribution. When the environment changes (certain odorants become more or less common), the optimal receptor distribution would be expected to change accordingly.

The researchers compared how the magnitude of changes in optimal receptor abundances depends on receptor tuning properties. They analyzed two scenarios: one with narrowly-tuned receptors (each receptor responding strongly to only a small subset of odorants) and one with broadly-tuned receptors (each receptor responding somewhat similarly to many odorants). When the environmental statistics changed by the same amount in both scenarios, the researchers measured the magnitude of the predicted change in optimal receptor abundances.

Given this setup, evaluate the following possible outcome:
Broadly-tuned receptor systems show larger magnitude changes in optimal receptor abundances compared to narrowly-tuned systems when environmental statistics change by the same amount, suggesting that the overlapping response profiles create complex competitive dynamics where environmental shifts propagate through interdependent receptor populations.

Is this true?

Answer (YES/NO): NO